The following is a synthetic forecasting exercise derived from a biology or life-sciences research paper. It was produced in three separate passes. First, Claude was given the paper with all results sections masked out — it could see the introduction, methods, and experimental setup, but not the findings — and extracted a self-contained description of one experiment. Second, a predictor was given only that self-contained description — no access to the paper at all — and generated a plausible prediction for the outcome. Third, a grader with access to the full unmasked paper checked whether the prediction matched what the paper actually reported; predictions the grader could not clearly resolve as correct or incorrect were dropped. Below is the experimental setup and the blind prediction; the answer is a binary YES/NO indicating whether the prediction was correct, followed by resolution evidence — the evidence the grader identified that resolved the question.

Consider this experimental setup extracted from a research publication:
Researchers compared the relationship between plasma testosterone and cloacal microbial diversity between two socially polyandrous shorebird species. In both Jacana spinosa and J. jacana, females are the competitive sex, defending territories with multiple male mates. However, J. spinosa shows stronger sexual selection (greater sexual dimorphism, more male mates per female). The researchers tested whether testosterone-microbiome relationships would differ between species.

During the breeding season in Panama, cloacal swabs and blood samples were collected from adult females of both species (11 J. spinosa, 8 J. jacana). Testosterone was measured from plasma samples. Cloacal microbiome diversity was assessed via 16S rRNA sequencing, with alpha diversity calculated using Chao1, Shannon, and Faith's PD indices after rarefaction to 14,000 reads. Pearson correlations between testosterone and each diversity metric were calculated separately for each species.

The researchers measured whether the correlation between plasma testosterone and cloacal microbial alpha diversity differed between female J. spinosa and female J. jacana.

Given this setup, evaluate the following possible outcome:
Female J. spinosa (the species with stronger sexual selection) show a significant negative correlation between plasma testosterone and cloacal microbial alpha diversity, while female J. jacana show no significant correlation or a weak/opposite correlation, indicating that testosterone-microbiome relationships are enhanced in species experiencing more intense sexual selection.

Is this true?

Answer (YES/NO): NO